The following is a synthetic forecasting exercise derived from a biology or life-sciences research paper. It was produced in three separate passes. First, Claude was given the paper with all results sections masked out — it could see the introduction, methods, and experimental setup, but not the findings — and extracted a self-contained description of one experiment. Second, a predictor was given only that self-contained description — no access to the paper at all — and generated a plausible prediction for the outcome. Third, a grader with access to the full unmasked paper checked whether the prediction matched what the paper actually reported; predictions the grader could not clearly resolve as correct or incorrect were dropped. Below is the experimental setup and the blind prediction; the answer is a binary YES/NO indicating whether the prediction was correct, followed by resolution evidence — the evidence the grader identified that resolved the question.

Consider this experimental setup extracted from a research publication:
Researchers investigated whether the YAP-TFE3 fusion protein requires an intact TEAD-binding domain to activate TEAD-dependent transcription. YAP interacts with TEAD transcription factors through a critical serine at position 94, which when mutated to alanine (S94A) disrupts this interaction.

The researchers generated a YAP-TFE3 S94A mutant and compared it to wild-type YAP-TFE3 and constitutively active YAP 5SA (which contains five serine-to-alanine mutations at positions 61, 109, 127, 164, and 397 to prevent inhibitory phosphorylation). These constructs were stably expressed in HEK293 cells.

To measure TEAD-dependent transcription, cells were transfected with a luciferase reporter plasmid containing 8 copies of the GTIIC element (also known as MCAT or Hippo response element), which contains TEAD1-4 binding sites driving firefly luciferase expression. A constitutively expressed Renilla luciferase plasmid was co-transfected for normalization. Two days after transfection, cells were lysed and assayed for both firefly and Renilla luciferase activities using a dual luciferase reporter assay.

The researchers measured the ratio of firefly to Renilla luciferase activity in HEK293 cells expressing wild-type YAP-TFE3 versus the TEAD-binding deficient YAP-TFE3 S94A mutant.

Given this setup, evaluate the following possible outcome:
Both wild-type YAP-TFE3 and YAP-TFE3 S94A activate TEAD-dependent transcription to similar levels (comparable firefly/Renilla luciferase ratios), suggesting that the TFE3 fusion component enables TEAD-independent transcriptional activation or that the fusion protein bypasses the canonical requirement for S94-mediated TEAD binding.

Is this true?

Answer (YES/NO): NO